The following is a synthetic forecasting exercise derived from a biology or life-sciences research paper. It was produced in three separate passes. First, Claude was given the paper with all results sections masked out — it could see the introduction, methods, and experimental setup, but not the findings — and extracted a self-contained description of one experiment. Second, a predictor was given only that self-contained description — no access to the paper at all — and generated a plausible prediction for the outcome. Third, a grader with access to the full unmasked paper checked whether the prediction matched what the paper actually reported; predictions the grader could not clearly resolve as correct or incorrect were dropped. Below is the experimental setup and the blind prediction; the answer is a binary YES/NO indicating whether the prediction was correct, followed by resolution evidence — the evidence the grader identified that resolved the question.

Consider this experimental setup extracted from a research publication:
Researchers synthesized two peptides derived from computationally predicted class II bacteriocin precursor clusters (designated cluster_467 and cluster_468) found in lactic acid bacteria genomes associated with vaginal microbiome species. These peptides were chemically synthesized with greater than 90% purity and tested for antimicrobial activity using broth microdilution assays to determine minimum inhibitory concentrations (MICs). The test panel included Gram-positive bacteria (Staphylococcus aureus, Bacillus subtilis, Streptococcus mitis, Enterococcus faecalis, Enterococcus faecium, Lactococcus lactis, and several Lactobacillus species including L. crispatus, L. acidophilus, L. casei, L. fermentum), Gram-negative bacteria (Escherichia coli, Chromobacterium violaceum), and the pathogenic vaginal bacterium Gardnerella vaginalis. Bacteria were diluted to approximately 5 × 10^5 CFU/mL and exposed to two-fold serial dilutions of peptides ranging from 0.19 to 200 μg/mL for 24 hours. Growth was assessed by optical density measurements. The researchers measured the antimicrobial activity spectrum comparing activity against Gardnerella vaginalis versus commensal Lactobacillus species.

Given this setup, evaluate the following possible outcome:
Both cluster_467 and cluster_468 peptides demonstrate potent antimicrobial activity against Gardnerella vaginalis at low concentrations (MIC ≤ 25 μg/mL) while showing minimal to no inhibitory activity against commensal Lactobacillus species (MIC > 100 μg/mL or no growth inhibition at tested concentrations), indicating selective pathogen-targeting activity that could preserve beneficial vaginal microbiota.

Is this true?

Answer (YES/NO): NO